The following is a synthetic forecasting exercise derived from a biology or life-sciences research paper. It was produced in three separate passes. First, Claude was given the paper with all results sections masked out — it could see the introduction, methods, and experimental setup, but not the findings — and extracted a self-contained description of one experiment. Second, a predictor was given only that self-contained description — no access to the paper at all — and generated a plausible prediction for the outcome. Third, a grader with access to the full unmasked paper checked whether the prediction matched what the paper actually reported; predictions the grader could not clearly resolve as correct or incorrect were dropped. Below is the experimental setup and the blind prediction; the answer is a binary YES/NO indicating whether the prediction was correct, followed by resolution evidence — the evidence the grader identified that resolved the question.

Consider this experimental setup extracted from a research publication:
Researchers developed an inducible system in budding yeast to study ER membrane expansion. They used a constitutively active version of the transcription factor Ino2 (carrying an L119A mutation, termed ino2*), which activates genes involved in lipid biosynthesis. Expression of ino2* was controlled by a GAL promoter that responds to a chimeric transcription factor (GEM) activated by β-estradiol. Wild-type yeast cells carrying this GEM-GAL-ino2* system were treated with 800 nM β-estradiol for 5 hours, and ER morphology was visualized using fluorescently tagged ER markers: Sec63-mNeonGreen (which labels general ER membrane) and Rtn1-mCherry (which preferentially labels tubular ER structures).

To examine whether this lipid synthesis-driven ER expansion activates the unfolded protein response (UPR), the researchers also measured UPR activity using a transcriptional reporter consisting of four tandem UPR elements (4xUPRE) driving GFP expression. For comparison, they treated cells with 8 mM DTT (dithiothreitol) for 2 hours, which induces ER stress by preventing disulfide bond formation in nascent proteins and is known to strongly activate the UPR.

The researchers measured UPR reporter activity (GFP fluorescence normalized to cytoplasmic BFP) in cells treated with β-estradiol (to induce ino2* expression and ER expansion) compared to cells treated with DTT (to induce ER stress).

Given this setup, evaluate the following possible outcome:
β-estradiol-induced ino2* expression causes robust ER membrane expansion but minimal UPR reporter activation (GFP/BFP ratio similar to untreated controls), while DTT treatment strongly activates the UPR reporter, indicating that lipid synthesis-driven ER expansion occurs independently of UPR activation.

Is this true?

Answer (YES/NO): YES